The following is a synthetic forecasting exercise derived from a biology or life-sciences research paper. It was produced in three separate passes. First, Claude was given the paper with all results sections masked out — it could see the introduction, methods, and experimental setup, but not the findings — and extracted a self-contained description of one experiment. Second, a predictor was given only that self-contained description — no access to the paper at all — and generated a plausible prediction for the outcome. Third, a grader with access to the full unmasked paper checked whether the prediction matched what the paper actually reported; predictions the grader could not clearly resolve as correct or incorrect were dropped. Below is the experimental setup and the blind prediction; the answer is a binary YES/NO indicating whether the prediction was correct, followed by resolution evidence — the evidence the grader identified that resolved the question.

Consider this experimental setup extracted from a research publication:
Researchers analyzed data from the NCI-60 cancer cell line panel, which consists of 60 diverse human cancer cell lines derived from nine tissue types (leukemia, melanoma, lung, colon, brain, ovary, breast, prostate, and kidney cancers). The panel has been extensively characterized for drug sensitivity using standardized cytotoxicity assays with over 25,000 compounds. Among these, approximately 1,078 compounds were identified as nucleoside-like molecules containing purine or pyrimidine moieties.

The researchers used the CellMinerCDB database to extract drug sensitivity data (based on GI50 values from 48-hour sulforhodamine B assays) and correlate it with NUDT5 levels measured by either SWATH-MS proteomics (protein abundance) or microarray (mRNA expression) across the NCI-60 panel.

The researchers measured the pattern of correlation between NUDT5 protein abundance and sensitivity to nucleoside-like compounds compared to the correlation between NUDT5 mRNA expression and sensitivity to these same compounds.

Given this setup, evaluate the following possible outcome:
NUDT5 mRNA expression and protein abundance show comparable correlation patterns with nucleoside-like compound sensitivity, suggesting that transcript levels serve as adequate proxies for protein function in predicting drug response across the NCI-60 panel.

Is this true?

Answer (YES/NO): NO